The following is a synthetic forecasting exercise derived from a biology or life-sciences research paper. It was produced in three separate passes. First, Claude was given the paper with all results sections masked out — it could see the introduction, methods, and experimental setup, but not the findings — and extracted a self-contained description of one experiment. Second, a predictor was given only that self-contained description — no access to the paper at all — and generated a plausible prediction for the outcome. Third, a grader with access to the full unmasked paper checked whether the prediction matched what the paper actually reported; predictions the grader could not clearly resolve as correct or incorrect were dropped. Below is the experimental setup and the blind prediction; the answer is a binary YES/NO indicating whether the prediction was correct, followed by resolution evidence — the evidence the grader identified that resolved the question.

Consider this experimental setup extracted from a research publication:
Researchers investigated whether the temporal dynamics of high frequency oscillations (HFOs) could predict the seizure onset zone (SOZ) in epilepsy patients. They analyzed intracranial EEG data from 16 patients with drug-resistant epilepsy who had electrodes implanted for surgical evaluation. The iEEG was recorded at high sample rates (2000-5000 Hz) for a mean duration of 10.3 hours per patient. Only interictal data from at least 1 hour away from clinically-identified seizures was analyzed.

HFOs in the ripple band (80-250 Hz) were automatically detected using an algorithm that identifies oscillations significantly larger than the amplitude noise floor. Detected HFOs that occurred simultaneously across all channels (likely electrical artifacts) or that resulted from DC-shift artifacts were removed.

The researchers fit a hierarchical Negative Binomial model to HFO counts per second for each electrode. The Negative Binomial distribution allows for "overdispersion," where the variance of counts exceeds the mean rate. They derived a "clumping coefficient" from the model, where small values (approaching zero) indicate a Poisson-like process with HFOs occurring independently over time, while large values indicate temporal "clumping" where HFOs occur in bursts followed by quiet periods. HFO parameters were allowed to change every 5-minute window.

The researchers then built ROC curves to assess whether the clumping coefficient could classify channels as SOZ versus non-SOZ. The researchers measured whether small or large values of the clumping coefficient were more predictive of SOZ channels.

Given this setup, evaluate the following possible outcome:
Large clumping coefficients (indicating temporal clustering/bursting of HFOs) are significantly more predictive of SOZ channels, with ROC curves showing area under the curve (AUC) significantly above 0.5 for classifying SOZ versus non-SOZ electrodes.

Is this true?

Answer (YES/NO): NO